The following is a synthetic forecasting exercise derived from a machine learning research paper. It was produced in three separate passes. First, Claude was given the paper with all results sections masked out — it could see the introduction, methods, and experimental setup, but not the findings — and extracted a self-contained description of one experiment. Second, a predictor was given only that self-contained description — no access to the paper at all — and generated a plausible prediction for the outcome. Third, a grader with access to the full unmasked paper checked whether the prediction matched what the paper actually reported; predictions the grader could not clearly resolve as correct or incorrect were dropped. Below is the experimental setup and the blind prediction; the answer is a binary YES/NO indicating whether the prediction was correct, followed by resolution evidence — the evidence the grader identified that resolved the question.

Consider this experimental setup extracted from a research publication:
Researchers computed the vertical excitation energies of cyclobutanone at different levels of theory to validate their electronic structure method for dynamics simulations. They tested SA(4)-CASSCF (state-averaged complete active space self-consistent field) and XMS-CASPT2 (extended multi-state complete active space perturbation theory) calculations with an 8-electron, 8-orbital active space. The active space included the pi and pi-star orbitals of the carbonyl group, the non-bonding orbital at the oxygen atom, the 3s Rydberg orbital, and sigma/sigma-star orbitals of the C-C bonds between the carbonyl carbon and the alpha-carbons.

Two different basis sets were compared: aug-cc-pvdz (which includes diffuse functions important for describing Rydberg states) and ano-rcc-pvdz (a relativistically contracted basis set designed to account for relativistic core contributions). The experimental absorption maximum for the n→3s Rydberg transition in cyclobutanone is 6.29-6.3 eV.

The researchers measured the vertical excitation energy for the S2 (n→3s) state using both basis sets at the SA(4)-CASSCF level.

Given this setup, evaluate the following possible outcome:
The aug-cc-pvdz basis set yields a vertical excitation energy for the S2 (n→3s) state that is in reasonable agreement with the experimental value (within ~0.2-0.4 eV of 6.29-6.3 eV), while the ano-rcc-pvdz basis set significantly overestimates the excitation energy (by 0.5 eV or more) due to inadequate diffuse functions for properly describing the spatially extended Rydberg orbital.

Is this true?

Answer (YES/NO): YES